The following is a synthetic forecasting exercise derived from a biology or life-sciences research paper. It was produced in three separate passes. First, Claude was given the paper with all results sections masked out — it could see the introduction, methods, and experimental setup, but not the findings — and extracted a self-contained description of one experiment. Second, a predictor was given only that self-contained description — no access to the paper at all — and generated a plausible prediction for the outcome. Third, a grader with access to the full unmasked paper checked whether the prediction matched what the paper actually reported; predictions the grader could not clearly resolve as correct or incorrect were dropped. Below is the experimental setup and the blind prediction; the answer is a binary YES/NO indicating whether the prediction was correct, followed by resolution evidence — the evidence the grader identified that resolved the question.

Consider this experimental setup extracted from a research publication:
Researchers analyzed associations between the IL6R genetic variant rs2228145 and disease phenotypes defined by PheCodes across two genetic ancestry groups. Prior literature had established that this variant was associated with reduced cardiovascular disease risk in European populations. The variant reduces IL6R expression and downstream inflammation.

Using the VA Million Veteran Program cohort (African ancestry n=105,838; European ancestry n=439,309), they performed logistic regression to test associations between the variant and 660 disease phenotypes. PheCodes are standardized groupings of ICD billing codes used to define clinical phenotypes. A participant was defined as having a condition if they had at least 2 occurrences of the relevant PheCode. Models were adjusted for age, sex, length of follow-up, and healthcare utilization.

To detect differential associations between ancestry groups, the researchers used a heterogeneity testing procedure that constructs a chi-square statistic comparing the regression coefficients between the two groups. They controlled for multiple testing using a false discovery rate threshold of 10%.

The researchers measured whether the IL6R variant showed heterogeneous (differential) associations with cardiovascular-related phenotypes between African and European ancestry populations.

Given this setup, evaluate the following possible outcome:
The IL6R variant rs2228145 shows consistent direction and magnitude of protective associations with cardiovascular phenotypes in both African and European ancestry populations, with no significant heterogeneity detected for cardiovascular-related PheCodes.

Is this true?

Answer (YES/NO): YES